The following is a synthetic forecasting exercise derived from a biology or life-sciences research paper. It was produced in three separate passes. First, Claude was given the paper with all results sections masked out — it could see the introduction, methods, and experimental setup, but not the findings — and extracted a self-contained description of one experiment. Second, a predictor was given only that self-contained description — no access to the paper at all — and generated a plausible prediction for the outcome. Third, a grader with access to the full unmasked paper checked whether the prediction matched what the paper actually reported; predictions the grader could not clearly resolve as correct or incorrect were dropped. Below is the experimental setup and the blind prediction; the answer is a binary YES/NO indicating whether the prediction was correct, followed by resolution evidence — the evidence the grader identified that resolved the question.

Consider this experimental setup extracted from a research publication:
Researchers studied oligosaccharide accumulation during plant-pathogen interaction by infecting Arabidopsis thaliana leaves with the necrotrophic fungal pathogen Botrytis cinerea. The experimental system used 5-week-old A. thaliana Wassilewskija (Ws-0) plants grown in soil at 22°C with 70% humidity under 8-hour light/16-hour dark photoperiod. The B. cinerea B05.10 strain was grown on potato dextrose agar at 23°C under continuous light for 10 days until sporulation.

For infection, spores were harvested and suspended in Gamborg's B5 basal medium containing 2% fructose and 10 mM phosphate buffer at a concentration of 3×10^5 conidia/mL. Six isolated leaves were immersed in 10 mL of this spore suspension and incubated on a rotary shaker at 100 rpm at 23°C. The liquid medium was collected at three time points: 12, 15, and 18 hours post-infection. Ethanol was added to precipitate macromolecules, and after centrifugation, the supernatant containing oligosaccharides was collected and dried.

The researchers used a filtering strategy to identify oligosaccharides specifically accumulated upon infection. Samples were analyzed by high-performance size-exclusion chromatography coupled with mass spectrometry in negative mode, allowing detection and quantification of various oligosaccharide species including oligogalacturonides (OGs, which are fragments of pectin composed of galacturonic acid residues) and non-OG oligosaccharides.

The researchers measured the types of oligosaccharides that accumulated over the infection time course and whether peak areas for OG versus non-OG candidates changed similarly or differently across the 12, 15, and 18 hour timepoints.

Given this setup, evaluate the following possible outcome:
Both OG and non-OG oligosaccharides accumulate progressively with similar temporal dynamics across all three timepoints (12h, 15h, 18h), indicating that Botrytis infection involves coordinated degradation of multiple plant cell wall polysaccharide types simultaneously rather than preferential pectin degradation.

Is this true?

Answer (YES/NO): NO